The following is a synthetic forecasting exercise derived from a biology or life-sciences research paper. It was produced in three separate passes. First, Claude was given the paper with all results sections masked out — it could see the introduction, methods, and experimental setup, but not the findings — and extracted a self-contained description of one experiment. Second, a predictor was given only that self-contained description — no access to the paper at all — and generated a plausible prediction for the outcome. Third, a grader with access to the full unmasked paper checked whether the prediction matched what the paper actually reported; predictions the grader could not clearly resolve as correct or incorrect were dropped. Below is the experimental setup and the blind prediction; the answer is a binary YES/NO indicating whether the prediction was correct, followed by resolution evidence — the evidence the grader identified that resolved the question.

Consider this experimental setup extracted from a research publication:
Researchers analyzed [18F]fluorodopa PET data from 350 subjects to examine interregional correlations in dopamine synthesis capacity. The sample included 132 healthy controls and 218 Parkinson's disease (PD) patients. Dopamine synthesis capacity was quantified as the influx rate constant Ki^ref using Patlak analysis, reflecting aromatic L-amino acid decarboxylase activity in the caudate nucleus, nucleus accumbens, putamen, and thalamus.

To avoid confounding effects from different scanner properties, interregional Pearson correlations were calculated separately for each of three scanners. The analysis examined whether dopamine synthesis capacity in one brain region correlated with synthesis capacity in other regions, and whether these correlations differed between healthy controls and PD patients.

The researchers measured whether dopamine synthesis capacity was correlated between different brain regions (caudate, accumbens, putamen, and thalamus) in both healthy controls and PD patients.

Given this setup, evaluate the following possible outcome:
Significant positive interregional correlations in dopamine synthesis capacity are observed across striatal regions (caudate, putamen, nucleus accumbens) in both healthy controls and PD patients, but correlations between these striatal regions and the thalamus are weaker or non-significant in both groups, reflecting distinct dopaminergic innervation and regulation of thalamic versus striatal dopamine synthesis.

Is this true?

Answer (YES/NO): NO